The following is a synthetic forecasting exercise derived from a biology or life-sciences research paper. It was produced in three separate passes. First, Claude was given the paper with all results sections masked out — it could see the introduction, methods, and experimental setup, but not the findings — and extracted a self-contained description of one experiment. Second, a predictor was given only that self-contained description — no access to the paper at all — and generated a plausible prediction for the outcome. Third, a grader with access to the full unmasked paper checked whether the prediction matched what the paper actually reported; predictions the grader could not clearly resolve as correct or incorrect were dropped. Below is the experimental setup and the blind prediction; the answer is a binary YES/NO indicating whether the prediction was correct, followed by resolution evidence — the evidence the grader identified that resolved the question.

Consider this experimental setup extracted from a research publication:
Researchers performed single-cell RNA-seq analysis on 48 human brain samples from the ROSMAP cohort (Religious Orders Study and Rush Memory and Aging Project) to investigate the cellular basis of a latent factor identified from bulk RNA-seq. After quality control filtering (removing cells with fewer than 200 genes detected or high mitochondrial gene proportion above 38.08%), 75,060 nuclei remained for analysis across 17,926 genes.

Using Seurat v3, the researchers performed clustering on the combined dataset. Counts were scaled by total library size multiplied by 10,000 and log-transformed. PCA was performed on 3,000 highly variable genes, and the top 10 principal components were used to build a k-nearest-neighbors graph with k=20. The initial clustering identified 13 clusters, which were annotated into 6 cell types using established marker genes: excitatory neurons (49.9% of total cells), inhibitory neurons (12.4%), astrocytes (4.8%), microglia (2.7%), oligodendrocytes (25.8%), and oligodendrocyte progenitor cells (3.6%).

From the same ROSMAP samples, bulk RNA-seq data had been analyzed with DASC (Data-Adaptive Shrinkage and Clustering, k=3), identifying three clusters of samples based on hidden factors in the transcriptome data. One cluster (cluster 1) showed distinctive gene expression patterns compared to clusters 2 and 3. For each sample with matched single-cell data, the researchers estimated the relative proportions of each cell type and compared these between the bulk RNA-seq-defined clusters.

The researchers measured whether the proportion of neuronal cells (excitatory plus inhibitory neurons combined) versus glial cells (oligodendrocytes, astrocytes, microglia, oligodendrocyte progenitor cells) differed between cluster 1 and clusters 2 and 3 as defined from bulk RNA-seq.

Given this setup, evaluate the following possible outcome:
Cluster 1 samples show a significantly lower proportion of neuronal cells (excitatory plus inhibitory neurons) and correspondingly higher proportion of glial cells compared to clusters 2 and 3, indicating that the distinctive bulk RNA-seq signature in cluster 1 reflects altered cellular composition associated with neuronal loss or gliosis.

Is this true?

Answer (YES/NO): NO